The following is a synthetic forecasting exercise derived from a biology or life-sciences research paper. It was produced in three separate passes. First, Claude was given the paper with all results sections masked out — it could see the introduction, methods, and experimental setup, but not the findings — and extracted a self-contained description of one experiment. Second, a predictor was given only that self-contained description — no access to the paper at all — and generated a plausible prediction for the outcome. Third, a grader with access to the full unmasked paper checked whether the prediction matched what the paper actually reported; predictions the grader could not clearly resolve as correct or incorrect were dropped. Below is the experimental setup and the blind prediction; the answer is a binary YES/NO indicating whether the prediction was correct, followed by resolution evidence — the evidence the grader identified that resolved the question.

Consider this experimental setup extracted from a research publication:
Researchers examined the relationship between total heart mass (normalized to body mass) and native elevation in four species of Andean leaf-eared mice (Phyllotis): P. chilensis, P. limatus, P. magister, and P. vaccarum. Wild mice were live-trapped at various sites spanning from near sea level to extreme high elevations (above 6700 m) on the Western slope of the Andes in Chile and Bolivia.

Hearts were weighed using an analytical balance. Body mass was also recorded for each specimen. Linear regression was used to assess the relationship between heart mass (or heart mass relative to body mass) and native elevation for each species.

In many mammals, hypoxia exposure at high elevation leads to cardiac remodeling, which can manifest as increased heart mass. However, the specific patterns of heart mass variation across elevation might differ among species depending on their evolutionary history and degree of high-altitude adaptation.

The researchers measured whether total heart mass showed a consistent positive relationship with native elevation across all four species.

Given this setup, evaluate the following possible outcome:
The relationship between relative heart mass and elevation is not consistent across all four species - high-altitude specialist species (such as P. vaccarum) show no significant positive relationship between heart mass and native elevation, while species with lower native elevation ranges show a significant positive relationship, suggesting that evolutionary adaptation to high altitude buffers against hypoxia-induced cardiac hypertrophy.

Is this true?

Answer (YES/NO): NO